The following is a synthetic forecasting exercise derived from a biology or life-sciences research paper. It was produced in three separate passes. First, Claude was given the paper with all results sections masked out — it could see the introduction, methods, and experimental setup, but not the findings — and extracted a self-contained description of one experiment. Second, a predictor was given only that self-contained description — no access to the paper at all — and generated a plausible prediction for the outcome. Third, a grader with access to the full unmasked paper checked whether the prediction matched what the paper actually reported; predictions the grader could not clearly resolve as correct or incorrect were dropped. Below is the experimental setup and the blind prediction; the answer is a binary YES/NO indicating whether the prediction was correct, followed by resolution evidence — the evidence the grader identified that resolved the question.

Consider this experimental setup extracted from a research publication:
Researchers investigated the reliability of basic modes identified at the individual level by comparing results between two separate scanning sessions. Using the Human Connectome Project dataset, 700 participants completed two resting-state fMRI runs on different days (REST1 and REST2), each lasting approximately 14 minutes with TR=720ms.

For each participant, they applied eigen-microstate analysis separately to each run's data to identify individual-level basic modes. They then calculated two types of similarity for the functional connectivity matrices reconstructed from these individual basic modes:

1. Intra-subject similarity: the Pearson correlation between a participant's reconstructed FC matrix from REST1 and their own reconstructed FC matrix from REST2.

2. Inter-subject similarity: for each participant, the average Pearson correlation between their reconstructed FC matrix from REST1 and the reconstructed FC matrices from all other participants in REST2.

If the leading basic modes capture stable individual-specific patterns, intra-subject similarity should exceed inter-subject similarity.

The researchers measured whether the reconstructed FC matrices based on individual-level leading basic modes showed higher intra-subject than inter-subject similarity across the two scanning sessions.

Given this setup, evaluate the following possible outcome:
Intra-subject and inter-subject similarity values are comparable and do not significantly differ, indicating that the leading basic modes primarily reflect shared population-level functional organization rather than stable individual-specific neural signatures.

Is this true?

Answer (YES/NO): NO